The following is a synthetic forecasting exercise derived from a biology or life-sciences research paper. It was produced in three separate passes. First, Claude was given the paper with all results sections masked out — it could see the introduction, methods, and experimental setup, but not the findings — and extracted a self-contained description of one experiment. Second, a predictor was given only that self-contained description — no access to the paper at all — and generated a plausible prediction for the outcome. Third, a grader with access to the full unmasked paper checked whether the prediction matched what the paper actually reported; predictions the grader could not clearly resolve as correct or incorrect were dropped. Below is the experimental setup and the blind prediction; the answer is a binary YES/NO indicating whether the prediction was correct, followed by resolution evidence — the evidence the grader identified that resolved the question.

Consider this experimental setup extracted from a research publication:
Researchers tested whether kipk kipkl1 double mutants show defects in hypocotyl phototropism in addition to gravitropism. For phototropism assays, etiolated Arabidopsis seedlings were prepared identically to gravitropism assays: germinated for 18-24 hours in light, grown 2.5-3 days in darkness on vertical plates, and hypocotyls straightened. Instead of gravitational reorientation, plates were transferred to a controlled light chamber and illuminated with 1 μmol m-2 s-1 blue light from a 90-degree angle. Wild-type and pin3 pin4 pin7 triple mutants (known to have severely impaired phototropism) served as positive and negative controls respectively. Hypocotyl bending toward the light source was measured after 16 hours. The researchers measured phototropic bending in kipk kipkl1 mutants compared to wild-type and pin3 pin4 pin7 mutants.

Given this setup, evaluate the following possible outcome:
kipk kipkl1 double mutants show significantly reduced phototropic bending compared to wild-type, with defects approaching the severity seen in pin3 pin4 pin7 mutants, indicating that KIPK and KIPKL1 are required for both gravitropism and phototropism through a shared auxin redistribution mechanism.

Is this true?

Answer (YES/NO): NO